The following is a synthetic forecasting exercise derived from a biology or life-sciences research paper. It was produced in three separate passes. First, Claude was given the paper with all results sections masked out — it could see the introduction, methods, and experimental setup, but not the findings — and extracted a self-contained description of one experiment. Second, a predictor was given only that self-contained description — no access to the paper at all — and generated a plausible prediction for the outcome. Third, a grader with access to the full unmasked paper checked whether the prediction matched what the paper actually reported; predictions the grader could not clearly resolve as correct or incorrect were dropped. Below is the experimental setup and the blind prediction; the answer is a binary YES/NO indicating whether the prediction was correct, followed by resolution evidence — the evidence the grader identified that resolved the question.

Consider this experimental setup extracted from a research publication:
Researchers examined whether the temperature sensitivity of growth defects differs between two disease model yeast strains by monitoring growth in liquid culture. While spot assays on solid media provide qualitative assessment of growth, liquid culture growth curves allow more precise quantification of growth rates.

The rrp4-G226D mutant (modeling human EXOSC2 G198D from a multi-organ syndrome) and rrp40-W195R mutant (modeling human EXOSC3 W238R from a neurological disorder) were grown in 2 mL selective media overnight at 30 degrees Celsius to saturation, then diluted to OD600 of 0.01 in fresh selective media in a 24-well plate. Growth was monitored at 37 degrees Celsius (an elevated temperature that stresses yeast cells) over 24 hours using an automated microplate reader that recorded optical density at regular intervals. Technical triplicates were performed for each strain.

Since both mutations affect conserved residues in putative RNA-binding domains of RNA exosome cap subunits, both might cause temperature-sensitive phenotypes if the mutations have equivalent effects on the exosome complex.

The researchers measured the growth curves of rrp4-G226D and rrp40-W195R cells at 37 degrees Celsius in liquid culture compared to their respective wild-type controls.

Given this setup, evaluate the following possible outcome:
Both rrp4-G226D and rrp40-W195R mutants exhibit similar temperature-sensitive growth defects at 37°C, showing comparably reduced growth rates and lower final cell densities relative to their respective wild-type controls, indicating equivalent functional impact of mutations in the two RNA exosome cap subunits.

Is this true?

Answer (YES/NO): NO